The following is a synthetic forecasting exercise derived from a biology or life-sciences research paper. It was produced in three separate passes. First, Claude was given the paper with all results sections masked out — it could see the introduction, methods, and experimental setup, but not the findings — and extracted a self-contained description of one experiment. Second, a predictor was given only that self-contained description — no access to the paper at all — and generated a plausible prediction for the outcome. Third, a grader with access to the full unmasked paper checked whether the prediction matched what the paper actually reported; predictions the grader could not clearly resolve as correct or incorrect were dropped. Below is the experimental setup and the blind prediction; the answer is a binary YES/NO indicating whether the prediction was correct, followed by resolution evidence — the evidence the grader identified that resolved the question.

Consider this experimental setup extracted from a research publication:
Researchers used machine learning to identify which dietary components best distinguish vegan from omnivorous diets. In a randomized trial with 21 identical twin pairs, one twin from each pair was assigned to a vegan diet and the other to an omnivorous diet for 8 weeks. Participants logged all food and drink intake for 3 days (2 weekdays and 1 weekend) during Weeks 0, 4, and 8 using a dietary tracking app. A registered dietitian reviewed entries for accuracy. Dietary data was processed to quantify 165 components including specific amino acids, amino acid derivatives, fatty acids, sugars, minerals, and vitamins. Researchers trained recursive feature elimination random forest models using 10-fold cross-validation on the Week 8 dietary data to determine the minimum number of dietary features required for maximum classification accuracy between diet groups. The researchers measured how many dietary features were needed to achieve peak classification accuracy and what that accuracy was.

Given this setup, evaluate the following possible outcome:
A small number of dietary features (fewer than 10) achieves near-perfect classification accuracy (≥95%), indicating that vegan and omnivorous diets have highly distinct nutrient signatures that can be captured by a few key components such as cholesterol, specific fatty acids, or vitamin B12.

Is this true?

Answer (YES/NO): NO